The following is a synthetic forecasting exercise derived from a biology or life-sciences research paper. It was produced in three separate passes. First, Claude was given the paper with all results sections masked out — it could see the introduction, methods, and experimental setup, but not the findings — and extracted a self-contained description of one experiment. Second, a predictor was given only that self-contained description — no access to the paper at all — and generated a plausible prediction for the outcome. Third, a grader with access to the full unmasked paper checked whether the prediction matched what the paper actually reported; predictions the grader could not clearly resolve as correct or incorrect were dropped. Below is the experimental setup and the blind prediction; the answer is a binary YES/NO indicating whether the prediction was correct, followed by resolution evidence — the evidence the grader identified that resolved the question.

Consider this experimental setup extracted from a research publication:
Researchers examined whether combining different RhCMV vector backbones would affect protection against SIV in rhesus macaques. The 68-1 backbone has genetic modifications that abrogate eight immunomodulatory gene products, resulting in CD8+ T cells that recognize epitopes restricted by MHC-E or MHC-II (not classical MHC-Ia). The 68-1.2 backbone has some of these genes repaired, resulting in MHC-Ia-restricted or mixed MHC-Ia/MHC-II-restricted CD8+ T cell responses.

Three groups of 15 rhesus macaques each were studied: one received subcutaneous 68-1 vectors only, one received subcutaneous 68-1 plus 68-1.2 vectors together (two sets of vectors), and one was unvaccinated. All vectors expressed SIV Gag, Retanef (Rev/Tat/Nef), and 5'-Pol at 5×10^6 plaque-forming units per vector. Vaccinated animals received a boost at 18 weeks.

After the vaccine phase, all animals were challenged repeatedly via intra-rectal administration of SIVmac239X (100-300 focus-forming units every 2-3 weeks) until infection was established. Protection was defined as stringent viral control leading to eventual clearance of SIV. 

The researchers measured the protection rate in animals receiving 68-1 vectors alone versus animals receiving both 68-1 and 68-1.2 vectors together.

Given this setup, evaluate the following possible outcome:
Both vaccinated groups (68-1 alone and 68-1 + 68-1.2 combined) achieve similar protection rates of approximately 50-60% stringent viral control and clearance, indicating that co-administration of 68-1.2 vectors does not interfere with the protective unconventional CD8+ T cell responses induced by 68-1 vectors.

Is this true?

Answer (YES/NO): NO